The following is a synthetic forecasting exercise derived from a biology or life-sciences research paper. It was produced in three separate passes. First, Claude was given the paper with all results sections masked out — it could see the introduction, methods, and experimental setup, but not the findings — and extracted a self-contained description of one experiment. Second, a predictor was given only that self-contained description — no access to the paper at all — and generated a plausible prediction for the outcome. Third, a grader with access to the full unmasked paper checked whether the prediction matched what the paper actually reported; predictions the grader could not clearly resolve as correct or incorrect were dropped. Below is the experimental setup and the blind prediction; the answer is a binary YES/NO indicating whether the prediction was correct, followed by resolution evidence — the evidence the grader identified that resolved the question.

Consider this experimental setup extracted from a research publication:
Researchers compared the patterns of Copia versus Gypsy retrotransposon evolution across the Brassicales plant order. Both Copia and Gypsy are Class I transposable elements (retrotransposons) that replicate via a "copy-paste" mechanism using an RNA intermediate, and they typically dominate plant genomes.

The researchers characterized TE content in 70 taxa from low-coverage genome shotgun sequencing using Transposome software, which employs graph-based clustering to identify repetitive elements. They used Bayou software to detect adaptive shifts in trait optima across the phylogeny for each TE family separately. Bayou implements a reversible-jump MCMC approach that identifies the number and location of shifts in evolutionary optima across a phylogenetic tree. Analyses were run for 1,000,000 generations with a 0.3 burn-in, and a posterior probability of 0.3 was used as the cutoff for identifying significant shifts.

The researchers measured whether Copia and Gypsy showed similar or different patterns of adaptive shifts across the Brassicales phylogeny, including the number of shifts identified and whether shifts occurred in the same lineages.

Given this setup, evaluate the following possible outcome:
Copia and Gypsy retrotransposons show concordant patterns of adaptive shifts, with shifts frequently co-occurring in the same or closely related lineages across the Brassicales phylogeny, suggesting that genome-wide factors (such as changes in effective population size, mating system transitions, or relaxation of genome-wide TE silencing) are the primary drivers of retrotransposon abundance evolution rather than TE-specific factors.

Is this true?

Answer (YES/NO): NO